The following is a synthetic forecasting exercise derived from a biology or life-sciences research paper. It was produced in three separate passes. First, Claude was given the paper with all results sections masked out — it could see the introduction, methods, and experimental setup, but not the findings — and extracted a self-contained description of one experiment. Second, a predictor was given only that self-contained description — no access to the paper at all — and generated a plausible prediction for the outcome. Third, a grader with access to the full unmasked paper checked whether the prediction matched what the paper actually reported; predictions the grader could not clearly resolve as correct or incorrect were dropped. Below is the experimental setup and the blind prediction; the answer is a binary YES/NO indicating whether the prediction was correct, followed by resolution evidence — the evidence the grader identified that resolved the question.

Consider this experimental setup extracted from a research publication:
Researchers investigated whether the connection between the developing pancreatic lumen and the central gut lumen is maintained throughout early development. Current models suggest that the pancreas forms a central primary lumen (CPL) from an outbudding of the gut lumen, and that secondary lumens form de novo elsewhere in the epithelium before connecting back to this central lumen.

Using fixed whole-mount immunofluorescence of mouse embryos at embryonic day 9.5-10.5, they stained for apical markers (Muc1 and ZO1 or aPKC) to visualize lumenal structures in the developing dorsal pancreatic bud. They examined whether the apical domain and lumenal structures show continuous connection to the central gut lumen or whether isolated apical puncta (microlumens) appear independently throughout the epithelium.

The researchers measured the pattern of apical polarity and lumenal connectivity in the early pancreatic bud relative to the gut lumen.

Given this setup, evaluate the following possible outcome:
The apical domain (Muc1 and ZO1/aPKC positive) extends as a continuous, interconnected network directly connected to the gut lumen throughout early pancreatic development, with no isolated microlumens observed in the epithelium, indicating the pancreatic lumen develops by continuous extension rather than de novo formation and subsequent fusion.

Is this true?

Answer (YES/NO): NO